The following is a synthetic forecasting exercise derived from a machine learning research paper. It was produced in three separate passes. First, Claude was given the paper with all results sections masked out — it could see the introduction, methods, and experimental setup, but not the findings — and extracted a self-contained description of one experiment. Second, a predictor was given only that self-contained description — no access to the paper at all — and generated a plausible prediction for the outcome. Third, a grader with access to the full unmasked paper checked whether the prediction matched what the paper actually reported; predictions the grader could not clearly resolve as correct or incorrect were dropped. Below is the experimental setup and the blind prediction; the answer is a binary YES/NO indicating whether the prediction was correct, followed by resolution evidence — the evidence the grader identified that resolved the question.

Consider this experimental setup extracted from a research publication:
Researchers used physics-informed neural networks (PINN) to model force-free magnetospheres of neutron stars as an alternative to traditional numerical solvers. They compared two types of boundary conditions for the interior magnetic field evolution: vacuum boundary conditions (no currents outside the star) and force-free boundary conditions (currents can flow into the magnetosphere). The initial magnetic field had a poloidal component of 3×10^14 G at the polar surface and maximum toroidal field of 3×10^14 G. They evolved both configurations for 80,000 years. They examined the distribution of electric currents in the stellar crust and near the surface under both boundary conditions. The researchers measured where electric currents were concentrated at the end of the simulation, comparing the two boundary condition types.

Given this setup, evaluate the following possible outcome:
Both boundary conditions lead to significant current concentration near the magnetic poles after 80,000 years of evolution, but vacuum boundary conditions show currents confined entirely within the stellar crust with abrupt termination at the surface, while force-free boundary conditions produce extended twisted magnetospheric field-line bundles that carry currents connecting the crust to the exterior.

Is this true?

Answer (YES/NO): NO